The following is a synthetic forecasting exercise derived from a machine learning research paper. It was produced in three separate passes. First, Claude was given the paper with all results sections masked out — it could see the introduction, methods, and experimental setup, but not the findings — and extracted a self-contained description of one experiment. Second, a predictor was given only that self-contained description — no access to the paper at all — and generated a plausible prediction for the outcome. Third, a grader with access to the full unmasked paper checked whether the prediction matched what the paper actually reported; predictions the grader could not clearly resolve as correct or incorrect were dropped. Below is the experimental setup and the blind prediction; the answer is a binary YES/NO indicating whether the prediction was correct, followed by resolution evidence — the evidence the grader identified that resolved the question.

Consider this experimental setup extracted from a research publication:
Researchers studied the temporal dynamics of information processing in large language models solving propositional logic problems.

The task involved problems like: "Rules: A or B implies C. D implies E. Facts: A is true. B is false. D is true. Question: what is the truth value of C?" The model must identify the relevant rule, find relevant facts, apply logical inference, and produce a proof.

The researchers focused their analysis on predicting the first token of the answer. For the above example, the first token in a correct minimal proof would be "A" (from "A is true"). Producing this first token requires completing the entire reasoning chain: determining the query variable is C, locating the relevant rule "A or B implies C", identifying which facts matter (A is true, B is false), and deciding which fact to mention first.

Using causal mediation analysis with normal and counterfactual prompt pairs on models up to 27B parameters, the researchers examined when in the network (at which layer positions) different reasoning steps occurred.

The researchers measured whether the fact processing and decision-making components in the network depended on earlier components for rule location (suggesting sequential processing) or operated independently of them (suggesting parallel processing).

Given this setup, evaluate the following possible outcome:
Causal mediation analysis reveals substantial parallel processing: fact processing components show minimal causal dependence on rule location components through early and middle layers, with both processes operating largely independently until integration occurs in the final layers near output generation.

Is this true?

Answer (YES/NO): NO